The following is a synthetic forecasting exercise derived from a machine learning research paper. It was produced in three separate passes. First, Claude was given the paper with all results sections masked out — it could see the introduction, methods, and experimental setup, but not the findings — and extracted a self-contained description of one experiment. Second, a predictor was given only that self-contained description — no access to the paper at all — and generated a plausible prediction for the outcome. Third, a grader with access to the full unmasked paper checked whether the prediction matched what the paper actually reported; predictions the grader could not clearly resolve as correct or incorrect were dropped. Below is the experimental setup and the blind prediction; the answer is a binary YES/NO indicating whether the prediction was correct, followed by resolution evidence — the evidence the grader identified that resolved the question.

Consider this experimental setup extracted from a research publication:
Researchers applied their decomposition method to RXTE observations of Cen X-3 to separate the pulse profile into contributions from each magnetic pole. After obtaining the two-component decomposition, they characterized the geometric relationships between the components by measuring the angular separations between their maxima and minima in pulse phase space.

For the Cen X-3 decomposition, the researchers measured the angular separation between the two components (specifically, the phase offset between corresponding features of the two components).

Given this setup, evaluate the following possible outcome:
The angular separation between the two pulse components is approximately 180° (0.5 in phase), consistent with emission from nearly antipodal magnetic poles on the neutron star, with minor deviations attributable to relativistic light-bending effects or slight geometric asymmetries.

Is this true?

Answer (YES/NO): NO